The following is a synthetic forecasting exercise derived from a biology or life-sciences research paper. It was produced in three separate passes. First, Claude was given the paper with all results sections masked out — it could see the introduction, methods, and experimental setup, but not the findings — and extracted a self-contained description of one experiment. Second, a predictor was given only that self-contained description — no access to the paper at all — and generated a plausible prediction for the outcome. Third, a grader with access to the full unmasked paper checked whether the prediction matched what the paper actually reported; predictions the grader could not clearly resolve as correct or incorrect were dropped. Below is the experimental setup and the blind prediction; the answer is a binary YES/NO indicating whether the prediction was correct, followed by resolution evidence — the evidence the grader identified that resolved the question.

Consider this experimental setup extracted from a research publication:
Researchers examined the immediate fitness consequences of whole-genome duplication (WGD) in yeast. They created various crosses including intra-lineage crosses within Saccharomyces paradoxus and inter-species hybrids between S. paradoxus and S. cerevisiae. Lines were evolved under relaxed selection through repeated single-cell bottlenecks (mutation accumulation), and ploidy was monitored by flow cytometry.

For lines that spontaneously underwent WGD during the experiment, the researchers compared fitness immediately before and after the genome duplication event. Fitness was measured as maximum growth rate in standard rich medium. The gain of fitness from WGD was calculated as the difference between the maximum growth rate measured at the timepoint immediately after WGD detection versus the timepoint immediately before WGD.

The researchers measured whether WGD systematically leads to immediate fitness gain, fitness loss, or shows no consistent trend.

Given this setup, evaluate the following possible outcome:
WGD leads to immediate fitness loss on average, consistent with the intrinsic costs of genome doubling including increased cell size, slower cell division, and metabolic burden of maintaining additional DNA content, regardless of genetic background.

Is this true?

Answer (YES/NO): NO